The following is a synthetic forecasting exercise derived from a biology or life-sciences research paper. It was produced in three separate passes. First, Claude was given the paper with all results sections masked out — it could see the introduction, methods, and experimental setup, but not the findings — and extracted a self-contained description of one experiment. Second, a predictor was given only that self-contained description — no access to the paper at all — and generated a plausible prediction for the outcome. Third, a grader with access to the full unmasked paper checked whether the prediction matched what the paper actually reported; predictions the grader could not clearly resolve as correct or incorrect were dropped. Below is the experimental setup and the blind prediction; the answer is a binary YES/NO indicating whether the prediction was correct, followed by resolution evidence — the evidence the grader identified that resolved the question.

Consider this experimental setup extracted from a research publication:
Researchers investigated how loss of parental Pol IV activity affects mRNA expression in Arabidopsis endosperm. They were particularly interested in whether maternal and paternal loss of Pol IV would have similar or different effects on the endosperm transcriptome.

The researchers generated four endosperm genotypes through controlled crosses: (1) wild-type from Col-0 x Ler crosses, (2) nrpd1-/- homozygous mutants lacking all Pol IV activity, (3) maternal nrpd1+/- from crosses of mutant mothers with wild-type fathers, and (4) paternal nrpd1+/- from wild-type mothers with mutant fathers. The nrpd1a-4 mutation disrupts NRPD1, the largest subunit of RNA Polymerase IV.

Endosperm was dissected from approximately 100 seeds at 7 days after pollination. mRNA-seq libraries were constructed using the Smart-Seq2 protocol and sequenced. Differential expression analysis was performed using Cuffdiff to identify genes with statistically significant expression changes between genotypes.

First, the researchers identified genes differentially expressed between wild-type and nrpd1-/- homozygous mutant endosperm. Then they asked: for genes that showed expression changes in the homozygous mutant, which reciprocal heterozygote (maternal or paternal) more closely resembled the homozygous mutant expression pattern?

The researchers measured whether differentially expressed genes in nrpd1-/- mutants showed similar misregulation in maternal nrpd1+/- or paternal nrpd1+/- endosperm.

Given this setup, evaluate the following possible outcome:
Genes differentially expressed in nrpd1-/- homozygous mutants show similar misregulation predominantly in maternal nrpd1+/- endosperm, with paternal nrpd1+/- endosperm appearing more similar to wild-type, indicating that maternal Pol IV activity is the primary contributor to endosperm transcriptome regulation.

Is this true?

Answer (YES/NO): YES